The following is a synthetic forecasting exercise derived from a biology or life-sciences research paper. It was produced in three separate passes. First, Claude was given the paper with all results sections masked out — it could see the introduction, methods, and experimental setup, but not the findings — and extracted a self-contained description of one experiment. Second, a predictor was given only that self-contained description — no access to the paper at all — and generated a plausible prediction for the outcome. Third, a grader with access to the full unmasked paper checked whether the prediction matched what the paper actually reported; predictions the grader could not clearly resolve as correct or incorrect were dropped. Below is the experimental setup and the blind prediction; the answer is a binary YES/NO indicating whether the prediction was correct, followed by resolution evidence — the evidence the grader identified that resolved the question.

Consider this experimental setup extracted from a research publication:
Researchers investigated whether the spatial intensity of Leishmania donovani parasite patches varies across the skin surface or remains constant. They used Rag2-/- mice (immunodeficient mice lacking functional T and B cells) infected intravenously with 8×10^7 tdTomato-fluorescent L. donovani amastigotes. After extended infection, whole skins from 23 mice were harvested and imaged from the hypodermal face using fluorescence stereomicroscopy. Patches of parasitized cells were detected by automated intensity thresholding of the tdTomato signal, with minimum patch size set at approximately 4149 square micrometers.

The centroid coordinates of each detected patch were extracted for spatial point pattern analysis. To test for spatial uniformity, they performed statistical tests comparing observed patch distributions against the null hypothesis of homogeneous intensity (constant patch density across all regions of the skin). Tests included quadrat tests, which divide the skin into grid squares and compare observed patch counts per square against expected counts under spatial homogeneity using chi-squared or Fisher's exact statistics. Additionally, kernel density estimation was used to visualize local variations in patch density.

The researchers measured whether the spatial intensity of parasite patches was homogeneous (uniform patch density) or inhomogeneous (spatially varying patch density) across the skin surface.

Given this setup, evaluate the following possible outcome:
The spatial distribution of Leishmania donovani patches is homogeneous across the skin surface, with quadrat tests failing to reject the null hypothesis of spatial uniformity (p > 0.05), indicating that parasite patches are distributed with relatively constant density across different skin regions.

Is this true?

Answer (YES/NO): NO